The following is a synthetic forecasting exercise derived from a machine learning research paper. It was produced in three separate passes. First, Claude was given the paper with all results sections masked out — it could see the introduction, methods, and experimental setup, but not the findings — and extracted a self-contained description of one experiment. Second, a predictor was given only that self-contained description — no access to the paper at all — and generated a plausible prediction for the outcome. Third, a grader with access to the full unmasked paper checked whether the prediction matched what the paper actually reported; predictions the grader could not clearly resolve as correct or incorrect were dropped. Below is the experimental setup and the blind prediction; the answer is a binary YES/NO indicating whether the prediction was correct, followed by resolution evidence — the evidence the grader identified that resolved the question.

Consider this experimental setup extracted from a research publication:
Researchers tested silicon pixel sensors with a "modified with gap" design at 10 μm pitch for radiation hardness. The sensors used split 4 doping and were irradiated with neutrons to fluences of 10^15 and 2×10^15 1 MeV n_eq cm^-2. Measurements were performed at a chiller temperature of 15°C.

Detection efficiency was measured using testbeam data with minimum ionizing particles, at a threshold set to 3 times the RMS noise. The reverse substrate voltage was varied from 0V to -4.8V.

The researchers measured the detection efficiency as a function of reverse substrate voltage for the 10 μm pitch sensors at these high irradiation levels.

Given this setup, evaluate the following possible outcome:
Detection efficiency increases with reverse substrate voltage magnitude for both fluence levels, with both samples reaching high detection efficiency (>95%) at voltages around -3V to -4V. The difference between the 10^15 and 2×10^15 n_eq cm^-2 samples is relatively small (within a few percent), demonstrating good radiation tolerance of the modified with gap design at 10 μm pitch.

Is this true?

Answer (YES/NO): NO